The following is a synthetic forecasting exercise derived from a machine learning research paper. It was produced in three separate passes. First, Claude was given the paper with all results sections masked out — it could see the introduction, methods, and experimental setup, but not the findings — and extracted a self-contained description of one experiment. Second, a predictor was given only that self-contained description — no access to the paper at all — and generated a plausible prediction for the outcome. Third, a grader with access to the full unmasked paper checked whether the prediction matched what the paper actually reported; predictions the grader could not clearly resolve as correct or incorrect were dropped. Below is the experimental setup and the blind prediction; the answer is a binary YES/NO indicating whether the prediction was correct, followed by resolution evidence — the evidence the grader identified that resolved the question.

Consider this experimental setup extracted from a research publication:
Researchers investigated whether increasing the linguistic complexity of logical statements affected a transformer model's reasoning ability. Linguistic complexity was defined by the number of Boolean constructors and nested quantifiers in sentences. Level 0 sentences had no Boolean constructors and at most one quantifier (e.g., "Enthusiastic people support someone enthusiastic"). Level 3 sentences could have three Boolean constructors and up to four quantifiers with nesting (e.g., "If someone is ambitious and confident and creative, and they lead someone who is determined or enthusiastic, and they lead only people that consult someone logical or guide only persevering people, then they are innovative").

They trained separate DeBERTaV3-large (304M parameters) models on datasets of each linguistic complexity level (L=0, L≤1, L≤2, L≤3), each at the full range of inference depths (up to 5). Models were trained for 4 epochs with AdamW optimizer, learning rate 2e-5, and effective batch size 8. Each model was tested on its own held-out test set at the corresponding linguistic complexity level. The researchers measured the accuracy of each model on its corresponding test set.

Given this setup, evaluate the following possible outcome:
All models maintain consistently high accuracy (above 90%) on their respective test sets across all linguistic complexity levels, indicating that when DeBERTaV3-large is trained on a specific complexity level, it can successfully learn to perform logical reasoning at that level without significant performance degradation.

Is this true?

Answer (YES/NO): YES